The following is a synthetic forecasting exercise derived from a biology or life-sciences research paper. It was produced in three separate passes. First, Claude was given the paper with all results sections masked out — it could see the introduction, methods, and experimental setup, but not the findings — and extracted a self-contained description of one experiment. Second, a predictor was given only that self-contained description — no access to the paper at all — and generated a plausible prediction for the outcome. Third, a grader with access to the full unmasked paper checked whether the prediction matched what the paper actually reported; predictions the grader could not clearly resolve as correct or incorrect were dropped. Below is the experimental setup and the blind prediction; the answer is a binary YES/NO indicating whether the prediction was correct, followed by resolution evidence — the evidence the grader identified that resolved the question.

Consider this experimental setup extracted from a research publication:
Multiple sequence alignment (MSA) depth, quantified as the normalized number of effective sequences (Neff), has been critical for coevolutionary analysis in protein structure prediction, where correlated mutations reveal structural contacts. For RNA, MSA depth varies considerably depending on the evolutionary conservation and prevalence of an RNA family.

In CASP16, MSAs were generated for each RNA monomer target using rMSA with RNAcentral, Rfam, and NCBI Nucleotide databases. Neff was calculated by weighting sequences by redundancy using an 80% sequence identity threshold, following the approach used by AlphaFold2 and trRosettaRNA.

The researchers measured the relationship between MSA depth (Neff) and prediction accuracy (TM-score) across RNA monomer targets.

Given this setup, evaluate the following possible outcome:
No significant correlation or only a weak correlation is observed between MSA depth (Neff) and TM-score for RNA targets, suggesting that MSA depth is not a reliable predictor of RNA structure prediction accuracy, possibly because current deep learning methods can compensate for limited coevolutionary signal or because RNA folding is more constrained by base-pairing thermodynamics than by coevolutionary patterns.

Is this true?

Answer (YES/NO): NO